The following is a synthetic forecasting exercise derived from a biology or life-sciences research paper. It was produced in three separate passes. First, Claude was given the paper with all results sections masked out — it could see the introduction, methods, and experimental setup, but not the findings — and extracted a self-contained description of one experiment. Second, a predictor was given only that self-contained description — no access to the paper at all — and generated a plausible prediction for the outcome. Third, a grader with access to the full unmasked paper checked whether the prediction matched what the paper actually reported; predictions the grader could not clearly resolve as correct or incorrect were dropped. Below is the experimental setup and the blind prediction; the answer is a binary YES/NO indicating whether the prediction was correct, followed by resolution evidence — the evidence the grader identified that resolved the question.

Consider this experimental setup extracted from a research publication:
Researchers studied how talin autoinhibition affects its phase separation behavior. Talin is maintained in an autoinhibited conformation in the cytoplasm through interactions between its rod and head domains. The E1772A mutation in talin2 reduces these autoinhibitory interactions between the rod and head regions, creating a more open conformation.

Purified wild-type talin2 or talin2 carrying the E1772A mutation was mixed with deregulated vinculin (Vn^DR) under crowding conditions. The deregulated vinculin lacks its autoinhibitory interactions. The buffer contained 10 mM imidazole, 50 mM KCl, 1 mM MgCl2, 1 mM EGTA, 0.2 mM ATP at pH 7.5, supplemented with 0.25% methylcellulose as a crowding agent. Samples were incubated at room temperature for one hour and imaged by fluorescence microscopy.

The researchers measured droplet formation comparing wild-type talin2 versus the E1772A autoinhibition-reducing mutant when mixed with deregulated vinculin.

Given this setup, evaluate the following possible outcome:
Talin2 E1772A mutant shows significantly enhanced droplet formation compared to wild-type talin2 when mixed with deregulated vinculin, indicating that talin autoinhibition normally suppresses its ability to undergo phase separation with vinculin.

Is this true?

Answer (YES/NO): YES